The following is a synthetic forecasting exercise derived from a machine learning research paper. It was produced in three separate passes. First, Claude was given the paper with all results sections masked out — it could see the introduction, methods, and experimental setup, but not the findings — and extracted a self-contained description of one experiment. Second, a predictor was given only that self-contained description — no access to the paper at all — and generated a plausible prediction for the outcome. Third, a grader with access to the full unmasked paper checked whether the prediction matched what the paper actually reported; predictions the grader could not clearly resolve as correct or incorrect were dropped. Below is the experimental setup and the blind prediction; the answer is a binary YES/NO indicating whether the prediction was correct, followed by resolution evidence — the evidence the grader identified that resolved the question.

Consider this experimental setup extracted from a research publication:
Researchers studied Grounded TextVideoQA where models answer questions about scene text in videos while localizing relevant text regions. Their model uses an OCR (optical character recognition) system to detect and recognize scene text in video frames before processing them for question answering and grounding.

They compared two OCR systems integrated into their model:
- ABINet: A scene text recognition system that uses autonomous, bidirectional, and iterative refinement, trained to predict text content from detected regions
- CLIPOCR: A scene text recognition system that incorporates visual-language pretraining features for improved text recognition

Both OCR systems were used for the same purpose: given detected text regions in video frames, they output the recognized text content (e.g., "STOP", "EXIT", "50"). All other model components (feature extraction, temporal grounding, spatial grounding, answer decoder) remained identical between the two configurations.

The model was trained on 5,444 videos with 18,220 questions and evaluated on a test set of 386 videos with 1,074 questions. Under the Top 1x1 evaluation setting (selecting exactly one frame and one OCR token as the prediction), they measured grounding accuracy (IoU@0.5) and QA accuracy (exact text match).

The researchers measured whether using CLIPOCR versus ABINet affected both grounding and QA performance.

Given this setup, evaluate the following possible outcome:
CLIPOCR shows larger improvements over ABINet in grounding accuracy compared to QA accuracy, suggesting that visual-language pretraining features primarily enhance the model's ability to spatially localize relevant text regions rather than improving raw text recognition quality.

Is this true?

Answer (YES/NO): NO